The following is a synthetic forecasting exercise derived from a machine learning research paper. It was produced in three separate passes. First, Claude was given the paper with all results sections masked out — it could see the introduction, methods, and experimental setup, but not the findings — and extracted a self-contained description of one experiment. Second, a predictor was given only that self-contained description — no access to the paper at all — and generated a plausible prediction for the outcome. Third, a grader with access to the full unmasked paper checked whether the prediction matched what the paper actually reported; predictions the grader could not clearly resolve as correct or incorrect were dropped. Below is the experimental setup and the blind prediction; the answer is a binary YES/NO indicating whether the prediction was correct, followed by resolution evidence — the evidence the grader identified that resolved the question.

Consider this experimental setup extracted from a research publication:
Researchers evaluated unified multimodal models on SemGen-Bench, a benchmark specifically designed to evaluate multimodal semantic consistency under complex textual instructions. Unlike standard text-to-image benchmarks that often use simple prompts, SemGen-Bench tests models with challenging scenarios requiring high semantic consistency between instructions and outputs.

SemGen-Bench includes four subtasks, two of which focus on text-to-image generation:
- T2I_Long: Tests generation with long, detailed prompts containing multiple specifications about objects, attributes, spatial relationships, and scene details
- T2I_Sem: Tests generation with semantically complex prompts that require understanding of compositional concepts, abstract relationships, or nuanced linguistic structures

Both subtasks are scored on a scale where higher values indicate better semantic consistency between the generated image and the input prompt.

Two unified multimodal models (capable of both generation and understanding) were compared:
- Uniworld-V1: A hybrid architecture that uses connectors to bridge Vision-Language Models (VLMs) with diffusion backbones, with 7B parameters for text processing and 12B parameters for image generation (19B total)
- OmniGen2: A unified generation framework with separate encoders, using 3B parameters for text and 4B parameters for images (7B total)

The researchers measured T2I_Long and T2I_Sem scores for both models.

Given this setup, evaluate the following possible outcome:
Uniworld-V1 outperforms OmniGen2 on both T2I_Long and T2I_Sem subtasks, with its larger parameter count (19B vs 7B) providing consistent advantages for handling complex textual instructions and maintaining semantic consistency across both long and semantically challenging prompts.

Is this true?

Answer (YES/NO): NO